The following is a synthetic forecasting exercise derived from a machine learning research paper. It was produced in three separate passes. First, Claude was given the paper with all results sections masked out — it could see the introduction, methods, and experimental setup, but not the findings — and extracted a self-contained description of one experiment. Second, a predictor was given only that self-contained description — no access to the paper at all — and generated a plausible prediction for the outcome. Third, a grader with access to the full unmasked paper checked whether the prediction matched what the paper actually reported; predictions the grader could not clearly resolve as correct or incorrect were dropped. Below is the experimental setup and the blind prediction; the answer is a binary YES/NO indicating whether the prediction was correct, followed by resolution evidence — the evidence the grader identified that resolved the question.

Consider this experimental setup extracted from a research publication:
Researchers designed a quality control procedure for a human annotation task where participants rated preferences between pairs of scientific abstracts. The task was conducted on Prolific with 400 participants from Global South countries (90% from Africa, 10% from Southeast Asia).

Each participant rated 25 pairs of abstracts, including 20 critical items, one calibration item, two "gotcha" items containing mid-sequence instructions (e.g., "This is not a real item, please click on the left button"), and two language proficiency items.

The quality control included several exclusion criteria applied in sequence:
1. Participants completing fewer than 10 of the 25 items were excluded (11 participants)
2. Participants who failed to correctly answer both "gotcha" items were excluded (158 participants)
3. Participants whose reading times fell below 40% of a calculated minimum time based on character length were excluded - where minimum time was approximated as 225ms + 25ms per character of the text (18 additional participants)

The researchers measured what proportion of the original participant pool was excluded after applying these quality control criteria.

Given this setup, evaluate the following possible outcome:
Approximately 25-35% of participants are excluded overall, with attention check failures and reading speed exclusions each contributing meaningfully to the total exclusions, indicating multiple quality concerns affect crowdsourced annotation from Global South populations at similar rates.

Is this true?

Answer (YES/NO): NO